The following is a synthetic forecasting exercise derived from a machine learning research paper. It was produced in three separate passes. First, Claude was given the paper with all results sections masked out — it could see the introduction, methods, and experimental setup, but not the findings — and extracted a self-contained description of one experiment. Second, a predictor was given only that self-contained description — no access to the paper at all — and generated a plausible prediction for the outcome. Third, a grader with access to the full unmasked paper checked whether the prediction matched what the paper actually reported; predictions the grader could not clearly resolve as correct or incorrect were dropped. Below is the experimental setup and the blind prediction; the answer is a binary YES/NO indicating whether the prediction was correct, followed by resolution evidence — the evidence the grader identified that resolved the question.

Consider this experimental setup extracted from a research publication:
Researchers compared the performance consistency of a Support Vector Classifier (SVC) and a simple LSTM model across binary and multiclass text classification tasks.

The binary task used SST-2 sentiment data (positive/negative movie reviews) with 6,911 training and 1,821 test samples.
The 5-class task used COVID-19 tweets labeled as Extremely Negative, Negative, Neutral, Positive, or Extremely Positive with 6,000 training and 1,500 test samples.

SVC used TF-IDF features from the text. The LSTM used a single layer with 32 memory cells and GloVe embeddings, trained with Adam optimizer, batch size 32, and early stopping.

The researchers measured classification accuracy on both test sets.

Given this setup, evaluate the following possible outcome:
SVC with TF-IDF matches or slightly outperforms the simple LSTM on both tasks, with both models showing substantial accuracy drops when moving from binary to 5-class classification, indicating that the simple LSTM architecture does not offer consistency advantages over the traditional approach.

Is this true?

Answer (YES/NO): NO